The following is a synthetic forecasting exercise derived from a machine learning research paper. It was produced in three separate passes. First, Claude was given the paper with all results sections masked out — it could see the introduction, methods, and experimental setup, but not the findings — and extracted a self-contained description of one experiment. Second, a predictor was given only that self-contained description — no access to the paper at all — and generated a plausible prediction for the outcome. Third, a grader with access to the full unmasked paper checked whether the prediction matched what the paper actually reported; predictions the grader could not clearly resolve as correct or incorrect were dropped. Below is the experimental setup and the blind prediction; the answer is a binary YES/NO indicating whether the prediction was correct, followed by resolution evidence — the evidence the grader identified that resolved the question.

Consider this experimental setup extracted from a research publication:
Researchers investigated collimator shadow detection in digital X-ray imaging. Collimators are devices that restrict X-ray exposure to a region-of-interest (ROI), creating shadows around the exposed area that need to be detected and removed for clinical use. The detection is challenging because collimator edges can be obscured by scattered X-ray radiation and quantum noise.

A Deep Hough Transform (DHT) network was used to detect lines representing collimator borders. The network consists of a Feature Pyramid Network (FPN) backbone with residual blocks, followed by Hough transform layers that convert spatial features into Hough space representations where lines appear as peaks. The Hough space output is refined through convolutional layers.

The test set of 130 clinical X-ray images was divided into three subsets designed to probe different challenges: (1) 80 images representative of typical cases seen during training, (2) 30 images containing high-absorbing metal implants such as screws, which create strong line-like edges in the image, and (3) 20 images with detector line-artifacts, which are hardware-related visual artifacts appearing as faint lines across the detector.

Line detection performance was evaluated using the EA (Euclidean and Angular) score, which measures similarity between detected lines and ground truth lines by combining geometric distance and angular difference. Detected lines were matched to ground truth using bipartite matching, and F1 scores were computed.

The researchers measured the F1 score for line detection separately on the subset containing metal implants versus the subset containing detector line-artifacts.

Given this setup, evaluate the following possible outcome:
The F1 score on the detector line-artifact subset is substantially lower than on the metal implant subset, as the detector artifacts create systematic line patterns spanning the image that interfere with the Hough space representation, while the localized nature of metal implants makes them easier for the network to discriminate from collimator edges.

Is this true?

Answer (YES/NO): YES